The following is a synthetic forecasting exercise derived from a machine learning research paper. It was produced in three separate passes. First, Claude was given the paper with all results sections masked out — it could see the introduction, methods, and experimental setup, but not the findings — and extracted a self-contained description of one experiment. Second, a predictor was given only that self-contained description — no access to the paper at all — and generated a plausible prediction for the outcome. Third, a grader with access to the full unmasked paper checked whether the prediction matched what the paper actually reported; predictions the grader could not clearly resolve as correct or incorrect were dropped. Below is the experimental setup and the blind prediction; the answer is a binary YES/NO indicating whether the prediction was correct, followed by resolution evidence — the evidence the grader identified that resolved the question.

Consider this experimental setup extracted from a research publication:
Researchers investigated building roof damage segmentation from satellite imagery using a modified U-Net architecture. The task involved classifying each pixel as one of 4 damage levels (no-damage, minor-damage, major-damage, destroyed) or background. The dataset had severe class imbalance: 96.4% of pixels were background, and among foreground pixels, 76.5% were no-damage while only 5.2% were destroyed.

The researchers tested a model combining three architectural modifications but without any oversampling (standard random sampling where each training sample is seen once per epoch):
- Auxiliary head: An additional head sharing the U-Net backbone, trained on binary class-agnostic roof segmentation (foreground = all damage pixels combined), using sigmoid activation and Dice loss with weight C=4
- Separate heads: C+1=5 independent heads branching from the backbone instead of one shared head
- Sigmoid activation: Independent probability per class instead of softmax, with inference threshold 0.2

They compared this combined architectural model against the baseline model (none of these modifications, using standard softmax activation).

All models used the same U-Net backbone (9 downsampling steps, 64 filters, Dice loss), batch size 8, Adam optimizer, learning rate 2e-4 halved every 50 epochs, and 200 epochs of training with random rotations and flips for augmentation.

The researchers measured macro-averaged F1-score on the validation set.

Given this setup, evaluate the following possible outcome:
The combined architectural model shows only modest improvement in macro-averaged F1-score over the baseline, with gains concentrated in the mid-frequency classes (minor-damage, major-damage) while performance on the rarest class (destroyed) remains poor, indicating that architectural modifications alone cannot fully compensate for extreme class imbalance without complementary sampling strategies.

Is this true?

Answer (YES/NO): NO